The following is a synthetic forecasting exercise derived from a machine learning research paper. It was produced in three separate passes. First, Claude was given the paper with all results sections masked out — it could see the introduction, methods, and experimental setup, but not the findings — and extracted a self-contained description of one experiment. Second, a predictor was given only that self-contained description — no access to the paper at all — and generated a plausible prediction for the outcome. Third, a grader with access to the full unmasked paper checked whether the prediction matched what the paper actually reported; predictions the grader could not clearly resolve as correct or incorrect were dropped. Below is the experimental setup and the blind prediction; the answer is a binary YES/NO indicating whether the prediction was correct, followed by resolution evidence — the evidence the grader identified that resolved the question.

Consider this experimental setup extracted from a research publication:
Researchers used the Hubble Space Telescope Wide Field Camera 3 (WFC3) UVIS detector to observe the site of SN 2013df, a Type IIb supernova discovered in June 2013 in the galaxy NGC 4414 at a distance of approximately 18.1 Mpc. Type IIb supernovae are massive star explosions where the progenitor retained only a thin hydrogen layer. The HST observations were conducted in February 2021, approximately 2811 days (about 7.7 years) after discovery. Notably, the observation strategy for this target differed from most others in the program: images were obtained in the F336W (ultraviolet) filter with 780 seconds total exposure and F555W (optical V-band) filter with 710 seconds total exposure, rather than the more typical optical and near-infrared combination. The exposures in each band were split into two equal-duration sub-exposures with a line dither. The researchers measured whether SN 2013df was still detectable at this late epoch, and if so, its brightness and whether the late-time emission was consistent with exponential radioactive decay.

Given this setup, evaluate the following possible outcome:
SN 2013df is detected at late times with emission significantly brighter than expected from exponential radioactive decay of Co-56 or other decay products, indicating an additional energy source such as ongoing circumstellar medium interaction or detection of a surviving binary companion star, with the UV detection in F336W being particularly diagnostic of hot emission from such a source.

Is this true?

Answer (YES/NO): YES